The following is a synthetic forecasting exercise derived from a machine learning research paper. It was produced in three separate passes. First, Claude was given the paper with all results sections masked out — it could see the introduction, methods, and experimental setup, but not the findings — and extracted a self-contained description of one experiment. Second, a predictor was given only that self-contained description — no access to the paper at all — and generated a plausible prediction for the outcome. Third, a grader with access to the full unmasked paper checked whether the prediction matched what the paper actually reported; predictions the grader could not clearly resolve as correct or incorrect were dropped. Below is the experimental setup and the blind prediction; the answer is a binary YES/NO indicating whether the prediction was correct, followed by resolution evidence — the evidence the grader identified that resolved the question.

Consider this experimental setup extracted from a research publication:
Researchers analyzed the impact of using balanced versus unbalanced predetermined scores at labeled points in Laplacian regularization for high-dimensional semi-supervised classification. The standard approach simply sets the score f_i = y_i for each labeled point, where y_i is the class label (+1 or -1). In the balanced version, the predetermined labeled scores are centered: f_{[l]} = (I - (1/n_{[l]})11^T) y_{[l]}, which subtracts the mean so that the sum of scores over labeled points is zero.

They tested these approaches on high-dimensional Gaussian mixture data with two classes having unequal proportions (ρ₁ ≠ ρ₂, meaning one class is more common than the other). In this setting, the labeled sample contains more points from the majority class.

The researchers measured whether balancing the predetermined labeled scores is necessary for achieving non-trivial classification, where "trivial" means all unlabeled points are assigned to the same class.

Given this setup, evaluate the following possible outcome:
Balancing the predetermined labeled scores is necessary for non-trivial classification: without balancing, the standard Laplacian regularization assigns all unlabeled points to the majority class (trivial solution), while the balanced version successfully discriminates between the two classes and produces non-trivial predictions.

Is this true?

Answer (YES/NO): NO